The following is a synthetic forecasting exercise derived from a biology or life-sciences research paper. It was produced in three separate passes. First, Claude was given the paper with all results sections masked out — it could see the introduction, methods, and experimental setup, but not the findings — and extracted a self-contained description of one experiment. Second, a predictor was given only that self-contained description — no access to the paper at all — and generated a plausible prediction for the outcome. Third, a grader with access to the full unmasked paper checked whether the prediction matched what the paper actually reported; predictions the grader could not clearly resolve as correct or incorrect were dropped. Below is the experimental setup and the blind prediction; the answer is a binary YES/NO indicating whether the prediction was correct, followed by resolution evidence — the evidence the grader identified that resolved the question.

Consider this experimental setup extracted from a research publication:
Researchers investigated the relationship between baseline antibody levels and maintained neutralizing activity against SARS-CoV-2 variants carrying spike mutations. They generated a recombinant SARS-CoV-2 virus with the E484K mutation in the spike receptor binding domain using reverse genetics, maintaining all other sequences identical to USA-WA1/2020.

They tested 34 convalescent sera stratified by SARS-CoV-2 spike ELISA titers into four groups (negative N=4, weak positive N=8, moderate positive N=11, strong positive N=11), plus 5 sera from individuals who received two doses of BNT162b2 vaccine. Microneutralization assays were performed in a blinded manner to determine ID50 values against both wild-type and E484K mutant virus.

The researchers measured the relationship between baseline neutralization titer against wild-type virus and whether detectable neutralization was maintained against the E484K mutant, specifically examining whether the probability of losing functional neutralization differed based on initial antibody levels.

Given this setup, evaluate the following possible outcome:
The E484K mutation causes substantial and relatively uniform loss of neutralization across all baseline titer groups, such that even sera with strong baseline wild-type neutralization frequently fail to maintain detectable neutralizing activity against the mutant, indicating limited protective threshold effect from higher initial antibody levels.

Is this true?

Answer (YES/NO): NO